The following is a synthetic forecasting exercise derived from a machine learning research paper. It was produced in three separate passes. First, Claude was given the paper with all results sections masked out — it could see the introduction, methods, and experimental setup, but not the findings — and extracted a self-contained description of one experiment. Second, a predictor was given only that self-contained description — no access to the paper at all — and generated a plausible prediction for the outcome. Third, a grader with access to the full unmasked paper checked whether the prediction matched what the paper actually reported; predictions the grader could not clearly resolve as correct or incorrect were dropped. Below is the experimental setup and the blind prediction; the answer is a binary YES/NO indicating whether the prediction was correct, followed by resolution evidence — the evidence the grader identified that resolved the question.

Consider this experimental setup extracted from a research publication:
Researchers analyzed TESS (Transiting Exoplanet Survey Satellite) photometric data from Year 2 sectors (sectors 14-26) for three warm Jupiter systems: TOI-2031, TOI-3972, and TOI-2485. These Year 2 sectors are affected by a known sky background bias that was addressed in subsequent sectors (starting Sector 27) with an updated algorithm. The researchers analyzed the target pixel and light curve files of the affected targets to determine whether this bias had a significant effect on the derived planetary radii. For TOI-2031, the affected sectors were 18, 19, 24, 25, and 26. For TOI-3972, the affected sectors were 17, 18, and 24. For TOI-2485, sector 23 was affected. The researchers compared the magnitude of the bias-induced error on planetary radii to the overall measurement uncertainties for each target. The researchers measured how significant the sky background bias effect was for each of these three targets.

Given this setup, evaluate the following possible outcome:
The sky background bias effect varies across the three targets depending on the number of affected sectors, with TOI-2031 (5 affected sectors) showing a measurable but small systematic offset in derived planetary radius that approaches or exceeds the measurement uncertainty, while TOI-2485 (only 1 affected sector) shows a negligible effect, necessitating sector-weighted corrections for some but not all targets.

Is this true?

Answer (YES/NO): NO